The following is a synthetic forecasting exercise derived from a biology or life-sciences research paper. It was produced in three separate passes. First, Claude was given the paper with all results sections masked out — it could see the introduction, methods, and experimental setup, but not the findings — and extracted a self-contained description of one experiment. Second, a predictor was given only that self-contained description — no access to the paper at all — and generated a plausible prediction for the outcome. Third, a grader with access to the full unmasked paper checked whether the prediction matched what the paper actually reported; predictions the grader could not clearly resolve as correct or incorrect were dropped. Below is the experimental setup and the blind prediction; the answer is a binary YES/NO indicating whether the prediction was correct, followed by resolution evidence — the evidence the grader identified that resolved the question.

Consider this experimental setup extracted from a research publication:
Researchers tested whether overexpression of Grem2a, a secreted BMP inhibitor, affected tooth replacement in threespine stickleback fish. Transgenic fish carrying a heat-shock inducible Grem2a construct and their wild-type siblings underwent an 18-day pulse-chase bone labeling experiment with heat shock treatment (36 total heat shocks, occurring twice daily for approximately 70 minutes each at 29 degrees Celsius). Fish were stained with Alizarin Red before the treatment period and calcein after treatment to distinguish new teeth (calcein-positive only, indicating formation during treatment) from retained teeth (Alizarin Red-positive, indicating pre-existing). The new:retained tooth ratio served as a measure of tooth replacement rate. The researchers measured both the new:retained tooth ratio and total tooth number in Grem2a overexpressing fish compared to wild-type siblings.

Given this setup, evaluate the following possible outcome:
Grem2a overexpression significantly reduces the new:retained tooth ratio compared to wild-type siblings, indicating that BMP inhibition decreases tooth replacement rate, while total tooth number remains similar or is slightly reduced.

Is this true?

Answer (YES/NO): NO